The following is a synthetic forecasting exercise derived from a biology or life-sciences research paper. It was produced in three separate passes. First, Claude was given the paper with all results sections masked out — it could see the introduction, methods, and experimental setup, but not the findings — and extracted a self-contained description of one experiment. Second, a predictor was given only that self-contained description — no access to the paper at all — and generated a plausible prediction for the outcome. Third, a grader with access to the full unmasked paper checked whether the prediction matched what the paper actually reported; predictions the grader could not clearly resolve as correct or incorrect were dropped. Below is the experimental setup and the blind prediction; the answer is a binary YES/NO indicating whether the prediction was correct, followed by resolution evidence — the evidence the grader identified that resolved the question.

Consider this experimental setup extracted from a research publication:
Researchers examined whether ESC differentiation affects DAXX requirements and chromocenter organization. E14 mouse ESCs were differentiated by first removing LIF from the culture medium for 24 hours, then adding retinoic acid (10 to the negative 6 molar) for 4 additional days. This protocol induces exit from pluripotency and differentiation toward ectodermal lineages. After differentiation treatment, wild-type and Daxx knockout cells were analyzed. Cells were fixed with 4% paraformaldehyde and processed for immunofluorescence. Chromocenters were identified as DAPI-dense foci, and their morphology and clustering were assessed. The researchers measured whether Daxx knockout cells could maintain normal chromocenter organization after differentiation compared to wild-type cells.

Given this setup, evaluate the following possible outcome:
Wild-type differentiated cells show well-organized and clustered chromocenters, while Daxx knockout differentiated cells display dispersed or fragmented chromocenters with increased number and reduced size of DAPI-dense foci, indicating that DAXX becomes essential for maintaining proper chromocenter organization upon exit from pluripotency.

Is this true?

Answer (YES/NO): NO